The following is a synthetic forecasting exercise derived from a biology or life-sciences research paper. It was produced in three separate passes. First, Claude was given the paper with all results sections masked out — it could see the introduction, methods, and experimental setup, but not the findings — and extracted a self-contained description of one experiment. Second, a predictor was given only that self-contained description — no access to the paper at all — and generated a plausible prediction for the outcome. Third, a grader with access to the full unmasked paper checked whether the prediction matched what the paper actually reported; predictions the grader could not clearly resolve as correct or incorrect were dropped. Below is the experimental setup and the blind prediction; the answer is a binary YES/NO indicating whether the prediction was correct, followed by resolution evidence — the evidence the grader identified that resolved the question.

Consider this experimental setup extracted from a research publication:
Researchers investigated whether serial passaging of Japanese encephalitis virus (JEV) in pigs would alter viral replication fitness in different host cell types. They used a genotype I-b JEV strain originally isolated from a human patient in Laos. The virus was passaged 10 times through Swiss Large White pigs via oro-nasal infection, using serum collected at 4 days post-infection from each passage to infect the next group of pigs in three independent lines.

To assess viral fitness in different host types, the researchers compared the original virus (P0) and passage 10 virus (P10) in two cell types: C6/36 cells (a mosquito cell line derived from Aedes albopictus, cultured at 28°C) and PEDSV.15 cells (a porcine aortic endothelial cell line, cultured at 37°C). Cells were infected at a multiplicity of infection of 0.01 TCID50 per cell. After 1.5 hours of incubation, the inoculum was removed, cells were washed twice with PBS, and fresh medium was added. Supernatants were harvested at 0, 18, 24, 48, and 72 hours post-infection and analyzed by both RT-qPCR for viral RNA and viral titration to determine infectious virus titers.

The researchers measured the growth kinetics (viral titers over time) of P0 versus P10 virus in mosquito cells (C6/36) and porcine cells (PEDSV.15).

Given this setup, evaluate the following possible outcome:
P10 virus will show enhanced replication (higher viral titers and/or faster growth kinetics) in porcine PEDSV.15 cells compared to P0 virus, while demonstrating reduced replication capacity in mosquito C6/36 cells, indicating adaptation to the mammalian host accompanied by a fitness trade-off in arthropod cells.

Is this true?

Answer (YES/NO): NO